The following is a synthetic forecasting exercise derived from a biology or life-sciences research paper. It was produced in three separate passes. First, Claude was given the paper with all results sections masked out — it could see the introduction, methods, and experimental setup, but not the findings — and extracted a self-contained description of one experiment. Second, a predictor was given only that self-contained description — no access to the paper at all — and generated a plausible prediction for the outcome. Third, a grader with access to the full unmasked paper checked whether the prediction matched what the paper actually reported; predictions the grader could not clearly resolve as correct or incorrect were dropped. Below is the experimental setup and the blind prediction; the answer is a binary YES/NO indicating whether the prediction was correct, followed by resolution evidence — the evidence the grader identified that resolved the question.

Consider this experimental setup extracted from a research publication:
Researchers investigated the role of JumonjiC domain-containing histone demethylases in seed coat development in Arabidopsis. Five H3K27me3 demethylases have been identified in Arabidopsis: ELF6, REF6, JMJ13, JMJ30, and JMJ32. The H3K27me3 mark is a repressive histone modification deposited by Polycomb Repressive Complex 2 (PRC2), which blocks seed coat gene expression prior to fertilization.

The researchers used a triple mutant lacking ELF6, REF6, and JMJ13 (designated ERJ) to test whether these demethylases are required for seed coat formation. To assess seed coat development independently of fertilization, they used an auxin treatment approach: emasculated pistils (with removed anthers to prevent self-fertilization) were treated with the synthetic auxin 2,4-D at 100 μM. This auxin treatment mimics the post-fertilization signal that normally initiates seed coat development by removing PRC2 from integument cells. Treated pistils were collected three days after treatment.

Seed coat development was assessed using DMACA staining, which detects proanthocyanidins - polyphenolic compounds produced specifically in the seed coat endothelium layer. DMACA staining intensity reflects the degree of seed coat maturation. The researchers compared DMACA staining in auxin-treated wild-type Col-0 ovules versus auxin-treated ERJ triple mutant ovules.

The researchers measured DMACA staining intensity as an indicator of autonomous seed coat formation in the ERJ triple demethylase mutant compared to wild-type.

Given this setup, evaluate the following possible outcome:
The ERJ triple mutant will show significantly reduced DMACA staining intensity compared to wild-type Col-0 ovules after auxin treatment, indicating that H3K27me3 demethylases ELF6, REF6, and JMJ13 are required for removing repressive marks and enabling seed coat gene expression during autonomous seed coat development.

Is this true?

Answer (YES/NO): YES